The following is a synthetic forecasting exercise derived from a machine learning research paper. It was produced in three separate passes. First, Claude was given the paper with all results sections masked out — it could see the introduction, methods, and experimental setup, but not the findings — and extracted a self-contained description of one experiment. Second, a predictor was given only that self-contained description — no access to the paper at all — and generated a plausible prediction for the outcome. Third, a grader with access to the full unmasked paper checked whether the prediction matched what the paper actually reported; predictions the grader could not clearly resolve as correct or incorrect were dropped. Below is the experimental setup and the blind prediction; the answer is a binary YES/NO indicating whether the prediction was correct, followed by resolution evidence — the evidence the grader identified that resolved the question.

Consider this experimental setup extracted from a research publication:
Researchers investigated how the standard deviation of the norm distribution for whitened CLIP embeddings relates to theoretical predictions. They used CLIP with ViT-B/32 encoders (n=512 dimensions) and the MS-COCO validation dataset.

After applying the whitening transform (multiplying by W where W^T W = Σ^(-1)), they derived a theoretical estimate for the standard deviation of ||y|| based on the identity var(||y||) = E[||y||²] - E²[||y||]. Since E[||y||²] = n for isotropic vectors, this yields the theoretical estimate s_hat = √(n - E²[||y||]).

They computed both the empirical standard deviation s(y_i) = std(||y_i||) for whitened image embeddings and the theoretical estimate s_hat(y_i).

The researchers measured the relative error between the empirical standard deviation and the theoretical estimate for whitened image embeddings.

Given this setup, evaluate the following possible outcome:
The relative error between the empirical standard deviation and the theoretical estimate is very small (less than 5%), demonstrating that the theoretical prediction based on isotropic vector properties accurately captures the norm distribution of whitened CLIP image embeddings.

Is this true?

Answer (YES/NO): NO